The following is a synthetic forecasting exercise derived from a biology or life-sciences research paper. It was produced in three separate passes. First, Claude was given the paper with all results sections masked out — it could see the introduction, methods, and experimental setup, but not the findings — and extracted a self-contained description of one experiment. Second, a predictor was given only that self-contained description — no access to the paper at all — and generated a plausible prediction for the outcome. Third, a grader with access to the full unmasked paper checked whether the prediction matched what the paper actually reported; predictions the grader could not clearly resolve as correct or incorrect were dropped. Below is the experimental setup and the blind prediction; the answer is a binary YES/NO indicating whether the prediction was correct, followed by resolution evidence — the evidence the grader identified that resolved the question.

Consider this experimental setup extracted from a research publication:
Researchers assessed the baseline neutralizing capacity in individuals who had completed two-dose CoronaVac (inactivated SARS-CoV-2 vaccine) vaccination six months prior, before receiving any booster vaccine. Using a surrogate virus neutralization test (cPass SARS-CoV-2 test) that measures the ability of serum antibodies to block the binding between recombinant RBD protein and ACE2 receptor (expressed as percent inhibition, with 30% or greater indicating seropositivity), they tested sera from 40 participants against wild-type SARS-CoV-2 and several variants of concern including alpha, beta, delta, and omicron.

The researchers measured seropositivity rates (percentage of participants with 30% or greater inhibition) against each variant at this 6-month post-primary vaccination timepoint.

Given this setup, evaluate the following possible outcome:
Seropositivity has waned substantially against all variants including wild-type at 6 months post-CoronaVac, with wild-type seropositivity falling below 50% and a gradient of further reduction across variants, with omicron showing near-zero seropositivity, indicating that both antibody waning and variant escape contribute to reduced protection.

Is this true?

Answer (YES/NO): NO